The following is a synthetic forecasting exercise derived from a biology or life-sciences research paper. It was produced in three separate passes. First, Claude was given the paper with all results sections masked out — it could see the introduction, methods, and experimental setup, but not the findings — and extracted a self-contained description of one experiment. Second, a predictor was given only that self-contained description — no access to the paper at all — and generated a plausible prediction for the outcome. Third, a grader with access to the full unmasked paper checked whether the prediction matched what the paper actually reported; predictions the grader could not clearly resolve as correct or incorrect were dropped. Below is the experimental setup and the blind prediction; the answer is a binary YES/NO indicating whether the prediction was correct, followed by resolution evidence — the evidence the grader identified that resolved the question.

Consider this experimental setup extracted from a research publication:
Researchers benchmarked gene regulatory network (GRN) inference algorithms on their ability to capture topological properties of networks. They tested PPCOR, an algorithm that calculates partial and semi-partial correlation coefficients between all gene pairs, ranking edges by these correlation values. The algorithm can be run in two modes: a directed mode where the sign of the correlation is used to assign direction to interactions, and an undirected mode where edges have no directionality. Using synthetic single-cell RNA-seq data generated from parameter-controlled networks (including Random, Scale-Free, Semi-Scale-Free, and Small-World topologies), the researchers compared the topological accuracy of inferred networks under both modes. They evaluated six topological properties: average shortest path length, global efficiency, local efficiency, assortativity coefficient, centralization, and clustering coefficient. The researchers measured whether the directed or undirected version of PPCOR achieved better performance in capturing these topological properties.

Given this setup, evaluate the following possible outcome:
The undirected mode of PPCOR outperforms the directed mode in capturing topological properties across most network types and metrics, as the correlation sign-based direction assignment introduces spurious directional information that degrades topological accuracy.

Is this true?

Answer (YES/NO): YES